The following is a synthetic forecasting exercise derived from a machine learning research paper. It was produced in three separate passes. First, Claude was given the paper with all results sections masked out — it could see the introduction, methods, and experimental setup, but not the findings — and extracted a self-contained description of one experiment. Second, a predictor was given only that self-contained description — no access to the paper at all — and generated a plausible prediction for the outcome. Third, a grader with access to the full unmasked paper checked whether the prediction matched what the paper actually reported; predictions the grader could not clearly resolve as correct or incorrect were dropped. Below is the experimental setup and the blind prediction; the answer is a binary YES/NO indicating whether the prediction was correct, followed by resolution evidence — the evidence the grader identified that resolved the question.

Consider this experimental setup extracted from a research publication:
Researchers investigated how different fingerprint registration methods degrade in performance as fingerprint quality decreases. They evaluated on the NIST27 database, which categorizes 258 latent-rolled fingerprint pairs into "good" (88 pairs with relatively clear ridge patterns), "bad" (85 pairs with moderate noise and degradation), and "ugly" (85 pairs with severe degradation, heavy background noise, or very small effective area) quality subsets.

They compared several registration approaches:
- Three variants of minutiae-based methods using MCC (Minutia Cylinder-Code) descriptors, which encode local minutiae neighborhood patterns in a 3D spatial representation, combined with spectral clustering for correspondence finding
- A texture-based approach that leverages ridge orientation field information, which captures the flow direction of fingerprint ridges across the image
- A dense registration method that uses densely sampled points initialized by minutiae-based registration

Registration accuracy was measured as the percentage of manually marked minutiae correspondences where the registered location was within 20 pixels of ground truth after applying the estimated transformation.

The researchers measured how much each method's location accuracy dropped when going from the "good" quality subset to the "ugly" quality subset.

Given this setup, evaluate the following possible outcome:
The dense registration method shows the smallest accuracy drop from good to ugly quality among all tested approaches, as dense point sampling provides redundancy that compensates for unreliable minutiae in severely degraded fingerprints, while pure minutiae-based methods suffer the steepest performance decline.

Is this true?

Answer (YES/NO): NO